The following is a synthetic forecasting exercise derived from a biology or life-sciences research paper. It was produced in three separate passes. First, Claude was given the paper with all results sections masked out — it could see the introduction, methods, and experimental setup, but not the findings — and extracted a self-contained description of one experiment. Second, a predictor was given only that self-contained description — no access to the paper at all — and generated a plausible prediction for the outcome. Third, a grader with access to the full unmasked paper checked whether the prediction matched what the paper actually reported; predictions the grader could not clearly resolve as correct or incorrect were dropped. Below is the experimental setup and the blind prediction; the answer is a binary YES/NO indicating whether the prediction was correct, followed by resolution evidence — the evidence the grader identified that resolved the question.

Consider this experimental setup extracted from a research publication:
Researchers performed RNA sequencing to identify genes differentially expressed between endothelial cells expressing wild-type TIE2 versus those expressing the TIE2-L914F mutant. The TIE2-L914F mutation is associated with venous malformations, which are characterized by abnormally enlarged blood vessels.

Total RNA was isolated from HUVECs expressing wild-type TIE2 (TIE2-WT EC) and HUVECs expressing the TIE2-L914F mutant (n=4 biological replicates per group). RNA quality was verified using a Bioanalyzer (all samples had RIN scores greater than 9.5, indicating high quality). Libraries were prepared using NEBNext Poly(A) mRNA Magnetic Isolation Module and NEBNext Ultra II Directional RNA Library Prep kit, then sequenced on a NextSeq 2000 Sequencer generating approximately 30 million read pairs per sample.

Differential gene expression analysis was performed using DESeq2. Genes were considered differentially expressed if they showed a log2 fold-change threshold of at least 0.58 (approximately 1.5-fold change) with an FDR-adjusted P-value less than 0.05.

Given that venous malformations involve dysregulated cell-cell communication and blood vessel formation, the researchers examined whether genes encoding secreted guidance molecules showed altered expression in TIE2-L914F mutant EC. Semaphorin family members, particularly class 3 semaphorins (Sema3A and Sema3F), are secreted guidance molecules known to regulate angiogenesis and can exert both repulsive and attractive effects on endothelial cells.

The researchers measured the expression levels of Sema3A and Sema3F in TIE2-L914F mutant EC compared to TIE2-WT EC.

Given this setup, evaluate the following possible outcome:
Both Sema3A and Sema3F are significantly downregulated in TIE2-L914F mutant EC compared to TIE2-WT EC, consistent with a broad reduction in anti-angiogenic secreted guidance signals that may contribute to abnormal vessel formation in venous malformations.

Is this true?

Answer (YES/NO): NO